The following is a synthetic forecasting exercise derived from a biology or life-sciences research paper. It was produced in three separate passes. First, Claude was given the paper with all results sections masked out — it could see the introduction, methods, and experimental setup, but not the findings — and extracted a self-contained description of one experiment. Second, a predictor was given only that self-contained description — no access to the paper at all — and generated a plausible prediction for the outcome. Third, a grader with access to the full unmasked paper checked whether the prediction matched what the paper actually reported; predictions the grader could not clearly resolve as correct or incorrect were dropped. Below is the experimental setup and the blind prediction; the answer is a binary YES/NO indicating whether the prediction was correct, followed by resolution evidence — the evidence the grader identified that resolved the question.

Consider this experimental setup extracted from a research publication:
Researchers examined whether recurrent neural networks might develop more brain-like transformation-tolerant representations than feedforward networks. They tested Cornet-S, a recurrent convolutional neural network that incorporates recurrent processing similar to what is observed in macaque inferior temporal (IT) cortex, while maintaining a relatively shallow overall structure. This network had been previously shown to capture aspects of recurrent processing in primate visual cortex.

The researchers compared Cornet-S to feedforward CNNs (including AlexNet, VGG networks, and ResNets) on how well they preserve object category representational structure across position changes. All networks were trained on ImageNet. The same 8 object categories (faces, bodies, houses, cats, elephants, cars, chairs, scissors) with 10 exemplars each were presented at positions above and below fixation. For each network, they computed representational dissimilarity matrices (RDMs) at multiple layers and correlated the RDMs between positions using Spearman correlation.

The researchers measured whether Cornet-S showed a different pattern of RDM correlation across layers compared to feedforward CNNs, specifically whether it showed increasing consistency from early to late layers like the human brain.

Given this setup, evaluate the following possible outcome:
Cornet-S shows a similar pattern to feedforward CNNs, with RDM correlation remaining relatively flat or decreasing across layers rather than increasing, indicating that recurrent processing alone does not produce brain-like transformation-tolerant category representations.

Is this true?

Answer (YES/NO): YES